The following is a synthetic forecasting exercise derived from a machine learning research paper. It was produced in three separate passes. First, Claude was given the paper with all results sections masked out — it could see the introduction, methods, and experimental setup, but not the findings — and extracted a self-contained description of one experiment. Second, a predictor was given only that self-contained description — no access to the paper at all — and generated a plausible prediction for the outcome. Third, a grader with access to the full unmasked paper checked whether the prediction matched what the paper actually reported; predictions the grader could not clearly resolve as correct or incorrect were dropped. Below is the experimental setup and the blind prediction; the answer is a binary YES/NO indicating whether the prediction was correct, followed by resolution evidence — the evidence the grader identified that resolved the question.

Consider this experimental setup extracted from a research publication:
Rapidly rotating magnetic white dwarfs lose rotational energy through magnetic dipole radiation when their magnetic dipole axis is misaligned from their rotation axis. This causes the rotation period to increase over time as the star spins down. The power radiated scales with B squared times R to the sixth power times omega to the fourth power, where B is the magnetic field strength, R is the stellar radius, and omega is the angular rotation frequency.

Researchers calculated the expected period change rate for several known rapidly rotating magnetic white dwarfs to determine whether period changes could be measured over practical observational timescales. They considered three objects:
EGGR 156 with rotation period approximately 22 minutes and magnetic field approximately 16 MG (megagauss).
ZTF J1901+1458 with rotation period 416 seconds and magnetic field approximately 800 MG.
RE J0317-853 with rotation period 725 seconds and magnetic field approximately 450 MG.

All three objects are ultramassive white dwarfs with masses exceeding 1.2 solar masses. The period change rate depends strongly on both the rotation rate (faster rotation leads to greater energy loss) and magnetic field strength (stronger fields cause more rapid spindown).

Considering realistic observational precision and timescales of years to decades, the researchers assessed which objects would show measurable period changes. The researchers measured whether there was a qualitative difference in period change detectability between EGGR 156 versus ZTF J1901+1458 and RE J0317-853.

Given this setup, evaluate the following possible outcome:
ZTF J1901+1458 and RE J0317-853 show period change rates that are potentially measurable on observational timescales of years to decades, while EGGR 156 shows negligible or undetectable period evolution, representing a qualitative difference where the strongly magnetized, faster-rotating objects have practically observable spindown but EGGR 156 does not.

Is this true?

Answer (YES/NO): YES